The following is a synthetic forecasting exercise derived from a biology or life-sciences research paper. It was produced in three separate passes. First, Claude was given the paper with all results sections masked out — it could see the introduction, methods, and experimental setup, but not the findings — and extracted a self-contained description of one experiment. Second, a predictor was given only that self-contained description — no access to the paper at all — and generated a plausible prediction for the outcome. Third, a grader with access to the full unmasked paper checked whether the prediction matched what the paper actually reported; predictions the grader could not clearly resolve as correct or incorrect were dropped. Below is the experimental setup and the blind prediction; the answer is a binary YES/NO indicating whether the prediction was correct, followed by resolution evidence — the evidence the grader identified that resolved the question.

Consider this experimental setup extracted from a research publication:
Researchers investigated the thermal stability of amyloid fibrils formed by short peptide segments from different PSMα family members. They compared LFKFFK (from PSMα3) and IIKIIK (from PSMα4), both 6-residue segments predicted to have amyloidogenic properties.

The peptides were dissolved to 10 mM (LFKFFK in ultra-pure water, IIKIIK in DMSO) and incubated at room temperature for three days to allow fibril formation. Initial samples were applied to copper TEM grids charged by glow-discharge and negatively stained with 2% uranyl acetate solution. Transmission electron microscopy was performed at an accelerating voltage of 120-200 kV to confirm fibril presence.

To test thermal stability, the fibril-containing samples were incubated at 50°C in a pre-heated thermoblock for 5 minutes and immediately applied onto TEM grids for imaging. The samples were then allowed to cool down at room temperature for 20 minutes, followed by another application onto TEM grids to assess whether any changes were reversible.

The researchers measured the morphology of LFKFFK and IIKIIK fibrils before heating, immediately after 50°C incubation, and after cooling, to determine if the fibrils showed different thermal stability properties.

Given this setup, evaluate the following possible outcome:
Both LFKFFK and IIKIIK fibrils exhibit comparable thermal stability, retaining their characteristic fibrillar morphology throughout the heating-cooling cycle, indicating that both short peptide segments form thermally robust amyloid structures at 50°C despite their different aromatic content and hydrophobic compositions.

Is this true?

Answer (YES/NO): NO